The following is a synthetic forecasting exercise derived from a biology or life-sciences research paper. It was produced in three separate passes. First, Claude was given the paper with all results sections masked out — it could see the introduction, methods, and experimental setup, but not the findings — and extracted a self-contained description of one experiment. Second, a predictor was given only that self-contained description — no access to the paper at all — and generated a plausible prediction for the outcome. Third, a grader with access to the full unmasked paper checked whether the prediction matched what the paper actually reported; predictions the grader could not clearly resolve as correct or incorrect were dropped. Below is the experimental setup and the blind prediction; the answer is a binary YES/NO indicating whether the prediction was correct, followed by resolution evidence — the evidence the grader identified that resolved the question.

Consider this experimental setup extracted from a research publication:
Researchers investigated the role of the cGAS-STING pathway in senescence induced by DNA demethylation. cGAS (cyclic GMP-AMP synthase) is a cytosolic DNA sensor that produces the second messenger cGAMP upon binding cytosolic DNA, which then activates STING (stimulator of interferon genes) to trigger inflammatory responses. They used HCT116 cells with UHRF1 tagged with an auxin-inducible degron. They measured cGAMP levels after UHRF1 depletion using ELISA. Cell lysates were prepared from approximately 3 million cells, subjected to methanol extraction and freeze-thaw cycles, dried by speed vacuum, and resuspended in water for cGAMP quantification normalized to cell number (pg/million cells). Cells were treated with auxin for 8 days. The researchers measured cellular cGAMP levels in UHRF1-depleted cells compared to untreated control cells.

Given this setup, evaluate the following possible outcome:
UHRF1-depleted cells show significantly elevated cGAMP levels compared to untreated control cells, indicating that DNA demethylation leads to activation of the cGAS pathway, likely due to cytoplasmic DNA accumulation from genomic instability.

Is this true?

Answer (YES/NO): NO